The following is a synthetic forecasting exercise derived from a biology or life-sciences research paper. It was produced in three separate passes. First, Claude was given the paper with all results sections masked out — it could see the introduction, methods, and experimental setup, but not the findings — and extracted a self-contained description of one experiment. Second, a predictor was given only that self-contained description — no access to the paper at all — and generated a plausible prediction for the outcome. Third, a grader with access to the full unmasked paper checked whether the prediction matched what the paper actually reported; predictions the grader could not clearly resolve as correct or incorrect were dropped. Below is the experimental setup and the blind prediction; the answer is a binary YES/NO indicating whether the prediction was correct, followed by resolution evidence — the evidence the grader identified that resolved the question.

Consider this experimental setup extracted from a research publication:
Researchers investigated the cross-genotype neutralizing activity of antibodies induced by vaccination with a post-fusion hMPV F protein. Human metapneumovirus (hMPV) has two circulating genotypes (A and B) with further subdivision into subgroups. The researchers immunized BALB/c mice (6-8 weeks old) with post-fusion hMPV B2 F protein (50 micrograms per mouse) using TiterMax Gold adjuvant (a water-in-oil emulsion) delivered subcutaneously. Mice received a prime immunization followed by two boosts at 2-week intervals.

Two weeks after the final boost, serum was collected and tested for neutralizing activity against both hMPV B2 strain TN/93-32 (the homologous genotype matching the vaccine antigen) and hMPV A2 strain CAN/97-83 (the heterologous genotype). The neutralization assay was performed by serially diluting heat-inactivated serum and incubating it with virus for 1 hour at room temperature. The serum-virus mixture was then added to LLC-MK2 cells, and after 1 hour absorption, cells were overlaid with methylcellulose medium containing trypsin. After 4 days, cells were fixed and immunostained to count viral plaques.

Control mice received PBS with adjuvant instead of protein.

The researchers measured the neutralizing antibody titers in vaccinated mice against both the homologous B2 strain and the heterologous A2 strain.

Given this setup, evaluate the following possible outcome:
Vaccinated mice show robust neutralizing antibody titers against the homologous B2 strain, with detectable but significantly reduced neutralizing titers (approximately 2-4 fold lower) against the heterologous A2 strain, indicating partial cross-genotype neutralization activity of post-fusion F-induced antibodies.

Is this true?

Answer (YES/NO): NO